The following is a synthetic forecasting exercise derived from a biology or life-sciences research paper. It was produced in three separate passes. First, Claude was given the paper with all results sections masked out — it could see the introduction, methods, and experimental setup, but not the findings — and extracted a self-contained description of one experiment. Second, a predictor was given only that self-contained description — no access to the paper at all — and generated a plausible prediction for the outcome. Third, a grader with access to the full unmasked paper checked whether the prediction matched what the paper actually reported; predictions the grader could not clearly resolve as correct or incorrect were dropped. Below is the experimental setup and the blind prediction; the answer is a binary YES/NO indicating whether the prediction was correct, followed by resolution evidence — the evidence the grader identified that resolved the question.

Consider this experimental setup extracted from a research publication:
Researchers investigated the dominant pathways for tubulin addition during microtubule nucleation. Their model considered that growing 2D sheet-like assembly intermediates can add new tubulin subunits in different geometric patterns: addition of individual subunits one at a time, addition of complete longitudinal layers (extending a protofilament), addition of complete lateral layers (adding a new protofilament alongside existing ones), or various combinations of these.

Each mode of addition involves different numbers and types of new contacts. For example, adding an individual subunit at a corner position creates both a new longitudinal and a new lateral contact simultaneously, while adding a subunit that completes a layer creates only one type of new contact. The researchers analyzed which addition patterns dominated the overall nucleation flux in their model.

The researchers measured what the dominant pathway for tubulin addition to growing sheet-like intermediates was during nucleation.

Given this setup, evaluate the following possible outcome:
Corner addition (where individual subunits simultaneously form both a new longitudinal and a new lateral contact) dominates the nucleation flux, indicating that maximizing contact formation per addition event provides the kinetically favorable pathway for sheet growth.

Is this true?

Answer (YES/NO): NO